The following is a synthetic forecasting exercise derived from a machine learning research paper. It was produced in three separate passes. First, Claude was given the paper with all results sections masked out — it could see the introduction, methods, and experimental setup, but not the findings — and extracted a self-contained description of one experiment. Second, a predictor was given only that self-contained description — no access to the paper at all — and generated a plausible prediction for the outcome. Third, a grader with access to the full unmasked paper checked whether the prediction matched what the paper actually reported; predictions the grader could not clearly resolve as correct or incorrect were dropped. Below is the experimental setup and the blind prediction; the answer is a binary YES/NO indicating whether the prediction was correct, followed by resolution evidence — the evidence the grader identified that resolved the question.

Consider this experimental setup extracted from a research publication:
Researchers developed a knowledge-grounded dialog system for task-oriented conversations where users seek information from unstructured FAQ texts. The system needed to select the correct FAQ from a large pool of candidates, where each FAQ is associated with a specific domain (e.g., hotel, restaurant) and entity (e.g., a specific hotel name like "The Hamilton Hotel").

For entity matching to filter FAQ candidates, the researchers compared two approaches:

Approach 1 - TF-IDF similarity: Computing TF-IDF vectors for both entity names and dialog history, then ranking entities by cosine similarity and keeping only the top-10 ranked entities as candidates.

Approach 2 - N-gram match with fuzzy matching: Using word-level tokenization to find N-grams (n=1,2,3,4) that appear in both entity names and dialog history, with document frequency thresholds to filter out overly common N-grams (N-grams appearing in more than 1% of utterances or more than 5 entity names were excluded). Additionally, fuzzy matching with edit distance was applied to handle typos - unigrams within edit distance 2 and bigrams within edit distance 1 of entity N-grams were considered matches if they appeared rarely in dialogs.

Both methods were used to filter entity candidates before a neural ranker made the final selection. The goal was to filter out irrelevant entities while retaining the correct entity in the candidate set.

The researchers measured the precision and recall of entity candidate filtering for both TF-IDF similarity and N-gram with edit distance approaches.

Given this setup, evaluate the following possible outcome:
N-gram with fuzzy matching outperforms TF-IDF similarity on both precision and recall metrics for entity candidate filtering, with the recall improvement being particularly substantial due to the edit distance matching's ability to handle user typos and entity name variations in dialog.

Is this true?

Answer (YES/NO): NO